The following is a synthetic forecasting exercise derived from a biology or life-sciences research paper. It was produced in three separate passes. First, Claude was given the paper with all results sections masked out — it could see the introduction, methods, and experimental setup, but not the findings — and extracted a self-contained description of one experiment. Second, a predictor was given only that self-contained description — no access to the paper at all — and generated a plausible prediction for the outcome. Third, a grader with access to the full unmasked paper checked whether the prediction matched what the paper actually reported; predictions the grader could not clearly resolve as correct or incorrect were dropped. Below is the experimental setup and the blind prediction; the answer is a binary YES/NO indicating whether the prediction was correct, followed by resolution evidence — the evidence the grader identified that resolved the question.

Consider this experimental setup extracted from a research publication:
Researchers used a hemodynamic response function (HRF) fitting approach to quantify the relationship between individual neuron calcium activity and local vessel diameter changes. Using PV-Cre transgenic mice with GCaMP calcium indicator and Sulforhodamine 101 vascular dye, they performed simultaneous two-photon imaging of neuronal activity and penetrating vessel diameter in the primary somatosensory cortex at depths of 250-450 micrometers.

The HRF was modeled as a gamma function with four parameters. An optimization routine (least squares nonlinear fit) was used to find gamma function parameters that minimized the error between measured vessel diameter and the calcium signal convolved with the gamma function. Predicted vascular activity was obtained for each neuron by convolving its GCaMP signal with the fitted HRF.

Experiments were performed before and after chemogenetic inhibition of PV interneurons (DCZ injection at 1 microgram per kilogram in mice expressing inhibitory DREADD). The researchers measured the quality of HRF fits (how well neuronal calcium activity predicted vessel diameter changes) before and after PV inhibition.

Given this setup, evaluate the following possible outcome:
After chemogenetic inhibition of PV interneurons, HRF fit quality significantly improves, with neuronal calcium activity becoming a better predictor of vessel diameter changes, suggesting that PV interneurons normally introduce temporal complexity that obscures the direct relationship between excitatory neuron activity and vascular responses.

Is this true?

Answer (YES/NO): NO